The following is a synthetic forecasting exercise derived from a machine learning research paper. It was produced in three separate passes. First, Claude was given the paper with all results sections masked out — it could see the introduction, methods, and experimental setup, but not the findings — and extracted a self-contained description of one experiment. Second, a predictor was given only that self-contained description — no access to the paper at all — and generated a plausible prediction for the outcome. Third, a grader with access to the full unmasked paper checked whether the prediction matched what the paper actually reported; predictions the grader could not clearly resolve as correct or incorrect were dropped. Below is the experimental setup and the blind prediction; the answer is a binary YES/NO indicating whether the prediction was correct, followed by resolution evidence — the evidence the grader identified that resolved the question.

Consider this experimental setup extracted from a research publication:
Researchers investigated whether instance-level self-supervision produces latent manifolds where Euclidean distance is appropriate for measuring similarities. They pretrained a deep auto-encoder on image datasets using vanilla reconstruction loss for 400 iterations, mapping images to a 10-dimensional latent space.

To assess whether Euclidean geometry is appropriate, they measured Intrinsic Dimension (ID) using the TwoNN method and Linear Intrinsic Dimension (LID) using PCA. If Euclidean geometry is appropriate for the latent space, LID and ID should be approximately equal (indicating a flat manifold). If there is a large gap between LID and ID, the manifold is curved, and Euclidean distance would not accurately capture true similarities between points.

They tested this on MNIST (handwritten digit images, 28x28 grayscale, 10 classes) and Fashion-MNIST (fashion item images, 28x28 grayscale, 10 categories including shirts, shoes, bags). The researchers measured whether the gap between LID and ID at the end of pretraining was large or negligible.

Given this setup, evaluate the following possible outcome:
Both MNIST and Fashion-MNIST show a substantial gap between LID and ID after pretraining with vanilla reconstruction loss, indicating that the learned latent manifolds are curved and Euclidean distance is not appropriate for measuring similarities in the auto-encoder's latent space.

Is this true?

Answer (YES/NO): YES